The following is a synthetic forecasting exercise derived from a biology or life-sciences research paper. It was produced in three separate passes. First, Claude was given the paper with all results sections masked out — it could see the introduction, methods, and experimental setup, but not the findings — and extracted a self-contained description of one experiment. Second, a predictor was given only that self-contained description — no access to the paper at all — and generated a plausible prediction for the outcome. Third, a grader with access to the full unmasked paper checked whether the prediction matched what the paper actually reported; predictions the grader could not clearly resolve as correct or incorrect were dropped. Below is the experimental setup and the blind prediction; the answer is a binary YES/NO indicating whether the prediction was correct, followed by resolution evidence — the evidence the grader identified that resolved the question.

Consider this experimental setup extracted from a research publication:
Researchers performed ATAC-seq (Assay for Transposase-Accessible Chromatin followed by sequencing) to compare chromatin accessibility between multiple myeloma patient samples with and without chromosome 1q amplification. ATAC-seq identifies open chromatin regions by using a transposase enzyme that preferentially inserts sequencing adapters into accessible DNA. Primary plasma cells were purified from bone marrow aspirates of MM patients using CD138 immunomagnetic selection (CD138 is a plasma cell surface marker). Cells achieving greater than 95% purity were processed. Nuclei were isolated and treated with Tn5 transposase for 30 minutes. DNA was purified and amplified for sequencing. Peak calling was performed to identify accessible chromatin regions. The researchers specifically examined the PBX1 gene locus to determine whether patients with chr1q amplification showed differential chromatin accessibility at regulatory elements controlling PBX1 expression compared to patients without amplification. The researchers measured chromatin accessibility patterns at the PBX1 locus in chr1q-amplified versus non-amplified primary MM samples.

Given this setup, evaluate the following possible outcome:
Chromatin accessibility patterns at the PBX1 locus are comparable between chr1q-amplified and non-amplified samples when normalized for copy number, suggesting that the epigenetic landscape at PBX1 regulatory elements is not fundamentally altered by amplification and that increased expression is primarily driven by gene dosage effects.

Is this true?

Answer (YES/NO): NO